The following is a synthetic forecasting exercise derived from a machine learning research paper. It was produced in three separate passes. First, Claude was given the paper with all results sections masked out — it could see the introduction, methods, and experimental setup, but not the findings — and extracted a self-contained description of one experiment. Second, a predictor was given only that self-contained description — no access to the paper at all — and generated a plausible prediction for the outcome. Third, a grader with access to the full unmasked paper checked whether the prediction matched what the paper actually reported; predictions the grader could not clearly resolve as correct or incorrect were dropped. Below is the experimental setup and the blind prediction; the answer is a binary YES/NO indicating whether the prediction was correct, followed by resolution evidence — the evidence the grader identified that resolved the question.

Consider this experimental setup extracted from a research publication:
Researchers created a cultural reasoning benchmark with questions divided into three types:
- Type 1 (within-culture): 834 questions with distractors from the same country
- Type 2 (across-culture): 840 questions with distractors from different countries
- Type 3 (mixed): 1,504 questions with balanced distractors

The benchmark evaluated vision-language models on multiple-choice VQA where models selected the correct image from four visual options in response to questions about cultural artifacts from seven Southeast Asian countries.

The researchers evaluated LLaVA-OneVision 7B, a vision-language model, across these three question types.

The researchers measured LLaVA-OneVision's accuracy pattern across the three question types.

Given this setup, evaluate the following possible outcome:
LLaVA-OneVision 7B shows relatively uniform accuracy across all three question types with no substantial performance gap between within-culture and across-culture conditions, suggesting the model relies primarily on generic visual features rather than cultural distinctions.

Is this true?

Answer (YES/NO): YES